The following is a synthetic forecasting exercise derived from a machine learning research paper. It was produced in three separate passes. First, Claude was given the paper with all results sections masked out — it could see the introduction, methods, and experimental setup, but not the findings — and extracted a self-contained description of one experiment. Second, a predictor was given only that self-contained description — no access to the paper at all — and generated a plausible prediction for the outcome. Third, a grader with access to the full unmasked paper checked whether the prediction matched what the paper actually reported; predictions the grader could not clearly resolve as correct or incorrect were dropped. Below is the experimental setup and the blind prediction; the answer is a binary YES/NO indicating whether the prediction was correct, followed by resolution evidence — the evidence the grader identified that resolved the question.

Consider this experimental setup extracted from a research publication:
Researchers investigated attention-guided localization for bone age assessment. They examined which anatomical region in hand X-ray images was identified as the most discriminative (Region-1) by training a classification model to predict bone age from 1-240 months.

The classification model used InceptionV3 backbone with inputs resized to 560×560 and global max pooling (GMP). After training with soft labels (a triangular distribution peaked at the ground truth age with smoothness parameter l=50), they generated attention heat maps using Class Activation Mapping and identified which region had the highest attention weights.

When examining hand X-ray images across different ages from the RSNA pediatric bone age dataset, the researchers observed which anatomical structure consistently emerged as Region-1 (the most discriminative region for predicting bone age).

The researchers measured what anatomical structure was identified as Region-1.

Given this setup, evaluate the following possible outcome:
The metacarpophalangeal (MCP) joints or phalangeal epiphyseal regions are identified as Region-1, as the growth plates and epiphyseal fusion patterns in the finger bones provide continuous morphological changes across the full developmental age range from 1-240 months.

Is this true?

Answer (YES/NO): NO